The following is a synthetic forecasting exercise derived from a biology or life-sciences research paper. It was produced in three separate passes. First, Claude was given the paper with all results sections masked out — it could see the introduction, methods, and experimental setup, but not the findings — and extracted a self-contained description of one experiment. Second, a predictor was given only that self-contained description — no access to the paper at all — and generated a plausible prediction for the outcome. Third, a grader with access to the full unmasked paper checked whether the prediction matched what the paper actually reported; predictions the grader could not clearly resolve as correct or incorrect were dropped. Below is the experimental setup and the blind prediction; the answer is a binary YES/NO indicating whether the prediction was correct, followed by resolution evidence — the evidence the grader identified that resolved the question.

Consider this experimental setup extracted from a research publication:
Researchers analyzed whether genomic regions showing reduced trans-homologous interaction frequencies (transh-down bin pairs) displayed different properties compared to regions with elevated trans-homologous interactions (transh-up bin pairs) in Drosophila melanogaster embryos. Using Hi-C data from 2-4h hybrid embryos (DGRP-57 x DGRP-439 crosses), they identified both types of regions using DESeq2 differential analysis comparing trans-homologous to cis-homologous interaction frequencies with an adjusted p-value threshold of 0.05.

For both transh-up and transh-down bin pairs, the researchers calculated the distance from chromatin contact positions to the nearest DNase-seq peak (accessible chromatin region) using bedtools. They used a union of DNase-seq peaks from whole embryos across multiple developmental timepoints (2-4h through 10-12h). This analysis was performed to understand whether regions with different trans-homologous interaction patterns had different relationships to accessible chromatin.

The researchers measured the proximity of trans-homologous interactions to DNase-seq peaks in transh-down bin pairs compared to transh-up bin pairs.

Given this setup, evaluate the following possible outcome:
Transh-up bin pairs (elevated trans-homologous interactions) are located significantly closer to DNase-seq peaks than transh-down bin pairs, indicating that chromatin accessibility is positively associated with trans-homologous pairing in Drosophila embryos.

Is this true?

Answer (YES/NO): NO